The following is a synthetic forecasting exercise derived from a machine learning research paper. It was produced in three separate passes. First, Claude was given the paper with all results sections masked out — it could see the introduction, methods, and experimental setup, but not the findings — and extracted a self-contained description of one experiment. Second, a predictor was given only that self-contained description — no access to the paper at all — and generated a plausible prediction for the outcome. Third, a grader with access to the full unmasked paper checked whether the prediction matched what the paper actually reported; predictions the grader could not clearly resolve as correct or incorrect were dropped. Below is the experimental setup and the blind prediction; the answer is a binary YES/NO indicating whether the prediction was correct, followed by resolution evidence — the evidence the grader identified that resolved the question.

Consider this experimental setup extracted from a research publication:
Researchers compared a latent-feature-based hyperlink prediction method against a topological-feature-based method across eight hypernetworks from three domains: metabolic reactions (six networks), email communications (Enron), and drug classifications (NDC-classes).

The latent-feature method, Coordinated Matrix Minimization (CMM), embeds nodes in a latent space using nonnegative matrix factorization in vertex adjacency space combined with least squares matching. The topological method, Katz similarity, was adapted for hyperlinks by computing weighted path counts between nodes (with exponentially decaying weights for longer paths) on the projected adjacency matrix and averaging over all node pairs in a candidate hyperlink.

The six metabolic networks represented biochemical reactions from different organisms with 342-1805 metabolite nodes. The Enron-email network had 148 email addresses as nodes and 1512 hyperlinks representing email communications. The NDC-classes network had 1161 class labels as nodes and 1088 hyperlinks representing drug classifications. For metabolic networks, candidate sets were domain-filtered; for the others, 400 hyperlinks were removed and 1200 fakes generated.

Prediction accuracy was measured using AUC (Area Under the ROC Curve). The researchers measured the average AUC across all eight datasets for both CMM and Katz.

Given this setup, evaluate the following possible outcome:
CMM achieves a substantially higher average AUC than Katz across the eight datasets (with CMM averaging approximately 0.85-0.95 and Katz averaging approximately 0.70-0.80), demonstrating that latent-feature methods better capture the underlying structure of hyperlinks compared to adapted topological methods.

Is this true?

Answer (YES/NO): NO